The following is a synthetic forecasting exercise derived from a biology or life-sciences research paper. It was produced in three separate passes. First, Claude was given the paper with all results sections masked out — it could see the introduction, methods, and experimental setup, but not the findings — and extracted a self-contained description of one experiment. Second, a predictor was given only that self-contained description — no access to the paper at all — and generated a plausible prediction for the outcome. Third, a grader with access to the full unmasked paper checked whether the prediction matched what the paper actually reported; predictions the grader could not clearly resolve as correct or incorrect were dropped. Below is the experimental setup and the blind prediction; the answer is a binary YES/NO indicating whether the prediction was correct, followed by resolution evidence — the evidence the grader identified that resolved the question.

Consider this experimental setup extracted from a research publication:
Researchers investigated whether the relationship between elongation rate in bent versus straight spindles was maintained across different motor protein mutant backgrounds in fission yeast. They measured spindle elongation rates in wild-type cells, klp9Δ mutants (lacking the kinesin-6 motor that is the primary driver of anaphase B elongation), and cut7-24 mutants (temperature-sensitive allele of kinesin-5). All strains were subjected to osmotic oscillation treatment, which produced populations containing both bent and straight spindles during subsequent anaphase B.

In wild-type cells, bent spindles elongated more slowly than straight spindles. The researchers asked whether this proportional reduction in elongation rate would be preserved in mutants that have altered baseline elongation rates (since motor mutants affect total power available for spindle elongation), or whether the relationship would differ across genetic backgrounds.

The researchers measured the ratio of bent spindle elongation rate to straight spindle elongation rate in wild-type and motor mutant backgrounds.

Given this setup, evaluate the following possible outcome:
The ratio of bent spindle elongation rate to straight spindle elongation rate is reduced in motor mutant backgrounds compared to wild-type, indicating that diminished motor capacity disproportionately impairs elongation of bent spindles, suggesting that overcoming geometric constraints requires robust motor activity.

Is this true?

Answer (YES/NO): NO